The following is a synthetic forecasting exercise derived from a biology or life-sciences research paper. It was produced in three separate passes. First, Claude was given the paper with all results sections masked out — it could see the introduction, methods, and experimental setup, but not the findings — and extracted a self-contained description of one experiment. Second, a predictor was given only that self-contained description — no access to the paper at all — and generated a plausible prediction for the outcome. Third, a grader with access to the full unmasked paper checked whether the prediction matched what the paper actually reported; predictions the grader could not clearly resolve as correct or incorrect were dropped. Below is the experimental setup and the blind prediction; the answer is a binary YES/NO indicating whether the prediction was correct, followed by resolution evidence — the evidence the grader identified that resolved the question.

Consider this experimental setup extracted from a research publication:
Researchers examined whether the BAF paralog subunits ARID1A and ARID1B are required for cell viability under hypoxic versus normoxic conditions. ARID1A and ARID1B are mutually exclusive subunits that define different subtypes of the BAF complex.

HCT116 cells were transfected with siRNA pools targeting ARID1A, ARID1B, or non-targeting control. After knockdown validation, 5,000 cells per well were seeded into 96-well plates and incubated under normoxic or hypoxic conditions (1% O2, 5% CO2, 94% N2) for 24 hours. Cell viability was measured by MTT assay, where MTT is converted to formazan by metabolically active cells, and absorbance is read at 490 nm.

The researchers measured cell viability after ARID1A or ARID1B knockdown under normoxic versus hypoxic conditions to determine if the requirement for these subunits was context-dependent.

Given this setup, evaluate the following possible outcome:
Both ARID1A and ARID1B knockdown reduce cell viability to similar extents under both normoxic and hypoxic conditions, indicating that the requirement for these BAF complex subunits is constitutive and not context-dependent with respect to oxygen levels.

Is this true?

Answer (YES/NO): NO